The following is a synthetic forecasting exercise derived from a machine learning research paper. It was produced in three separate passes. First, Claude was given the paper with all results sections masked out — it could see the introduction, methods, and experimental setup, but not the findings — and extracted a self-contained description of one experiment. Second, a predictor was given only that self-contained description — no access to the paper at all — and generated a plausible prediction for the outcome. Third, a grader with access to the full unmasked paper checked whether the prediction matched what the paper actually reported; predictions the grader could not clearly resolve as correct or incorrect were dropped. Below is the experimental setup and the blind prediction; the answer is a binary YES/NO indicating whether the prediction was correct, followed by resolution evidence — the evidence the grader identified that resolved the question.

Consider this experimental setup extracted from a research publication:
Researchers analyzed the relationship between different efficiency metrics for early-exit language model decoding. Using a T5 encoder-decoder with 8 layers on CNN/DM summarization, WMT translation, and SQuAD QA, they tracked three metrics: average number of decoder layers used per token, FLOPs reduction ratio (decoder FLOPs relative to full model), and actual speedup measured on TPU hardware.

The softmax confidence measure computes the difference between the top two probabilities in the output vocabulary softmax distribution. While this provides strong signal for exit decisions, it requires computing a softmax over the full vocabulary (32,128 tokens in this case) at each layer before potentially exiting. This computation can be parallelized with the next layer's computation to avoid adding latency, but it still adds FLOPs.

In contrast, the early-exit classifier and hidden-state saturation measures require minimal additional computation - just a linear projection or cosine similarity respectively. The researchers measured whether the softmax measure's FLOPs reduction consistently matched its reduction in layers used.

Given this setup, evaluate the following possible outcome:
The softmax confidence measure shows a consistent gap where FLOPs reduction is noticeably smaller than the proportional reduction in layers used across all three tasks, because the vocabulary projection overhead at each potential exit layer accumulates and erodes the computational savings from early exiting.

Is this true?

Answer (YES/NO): NO